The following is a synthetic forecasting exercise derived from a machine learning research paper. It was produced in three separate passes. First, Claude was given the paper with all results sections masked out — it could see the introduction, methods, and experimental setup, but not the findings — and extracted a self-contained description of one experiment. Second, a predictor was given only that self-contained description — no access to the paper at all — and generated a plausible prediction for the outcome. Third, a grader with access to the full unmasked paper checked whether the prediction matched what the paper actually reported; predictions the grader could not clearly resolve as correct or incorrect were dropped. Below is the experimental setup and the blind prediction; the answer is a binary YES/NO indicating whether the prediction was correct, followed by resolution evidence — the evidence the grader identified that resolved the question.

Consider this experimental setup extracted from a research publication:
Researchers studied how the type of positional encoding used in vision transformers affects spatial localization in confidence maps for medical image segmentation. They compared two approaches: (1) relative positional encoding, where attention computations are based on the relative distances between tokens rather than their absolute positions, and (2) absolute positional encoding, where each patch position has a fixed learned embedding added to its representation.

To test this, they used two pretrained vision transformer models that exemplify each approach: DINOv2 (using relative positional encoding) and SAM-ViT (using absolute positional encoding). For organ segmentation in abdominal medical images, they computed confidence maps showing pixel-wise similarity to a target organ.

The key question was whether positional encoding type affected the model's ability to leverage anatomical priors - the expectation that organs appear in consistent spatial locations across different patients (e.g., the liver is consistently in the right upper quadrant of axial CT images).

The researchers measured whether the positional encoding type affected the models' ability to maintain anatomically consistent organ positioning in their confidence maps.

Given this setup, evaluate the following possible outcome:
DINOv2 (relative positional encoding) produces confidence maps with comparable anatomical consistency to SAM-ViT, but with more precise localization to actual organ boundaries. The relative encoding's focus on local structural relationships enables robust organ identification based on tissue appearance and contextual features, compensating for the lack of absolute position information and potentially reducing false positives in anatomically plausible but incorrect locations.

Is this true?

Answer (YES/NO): NO